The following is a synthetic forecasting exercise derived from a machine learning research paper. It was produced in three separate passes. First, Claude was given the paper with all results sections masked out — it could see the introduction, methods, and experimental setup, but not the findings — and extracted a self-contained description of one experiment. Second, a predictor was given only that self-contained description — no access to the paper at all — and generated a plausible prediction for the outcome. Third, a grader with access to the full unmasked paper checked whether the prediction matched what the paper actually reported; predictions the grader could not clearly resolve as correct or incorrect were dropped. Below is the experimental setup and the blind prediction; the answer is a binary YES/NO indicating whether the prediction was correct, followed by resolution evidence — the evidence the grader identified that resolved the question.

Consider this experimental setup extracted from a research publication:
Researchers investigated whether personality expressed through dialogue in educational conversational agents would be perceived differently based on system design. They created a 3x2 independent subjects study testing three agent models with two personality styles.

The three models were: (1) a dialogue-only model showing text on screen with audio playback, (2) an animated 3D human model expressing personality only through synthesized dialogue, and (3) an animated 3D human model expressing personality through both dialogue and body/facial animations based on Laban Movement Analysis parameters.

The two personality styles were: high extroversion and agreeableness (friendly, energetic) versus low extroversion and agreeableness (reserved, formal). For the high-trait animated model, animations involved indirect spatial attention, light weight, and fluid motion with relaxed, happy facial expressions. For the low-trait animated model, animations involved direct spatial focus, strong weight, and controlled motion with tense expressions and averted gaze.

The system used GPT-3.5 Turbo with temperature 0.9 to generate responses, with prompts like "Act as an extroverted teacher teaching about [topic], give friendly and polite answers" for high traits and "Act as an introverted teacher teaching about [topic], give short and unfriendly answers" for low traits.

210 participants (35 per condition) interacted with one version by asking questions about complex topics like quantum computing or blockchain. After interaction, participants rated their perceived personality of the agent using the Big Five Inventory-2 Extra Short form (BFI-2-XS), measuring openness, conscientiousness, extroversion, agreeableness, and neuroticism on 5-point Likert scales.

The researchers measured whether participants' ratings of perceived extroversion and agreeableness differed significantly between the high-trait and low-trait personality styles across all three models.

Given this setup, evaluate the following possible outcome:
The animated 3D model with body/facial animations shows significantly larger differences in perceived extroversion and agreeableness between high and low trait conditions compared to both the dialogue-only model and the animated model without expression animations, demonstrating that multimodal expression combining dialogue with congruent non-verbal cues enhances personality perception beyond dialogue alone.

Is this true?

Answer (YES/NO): NO